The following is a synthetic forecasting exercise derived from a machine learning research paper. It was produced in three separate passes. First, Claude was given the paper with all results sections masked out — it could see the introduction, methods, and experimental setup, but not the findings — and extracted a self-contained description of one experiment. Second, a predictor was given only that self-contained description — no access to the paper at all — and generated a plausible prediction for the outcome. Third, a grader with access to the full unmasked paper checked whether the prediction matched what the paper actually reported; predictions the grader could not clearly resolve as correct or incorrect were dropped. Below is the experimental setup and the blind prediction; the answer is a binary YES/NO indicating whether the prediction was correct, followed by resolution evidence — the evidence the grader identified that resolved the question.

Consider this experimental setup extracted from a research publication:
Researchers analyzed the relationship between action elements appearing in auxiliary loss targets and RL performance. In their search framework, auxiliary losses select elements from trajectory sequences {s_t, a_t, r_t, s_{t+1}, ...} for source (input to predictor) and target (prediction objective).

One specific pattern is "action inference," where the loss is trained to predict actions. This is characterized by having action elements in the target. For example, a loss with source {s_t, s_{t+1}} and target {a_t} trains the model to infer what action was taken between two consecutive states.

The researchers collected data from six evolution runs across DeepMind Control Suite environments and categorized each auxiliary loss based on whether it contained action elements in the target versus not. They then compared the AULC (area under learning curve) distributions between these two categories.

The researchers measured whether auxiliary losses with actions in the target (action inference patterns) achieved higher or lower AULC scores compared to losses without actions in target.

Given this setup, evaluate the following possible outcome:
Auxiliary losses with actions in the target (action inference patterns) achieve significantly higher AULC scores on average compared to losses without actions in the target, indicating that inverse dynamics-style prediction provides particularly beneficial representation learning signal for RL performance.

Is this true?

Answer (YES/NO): NO